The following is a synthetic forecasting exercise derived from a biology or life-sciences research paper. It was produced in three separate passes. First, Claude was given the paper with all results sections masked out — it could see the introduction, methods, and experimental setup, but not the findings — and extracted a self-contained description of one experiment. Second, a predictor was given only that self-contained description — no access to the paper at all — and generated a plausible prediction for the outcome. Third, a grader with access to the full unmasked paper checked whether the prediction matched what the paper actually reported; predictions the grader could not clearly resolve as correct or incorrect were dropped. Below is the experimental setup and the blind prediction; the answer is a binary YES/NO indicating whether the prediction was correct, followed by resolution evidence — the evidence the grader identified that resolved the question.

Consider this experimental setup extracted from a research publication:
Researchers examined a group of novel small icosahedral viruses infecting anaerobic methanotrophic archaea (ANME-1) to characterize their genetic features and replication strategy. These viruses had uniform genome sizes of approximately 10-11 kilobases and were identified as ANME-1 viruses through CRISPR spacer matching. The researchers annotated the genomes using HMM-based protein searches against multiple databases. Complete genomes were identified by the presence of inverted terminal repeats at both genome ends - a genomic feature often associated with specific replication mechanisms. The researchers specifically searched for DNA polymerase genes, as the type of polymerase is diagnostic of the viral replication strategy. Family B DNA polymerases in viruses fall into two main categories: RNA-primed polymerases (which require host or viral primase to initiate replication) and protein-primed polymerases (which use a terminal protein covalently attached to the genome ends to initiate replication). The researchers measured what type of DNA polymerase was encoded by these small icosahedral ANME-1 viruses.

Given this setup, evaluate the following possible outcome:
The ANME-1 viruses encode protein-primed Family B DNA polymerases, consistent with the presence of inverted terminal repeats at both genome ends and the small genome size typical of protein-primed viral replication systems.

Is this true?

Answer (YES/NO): YES